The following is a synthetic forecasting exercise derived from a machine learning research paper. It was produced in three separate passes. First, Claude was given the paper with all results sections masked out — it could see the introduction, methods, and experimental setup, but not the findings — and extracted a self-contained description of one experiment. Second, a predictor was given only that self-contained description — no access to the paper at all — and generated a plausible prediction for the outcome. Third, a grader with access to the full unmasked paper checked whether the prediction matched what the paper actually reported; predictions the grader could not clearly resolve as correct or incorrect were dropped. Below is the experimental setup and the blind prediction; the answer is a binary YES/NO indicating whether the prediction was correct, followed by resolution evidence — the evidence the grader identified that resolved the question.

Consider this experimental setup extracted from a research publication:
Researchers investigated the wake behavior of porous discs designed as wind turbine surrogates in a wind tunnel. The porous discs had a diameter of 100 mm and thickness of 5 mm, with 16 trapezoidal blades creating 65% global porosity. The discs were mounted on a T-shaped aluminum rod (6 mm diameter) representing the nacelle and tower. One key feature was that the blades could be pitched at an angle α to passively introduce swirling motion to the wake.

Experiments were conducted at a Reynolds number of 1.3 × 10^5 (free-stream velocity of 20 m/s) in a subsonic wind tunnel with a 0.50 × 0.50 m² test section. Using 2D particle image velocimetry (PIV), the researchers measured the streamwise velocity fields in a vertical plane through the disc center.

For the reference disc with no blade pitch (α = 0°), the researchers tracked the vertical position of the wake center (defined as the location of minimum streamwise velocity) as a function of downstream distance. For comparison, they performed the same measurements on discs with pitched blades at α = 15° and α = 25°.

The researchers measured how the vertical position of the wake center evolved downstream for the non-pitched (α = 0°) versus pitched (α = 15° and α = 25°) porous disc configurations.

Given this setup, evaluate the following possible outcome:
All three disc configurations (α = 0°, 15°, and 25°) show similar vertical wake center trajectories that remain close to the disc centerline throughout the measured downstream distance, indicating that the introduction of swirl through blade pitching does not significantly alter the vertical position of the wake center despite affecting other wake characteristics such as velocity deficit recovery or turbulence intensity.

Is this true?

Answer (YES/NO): NO